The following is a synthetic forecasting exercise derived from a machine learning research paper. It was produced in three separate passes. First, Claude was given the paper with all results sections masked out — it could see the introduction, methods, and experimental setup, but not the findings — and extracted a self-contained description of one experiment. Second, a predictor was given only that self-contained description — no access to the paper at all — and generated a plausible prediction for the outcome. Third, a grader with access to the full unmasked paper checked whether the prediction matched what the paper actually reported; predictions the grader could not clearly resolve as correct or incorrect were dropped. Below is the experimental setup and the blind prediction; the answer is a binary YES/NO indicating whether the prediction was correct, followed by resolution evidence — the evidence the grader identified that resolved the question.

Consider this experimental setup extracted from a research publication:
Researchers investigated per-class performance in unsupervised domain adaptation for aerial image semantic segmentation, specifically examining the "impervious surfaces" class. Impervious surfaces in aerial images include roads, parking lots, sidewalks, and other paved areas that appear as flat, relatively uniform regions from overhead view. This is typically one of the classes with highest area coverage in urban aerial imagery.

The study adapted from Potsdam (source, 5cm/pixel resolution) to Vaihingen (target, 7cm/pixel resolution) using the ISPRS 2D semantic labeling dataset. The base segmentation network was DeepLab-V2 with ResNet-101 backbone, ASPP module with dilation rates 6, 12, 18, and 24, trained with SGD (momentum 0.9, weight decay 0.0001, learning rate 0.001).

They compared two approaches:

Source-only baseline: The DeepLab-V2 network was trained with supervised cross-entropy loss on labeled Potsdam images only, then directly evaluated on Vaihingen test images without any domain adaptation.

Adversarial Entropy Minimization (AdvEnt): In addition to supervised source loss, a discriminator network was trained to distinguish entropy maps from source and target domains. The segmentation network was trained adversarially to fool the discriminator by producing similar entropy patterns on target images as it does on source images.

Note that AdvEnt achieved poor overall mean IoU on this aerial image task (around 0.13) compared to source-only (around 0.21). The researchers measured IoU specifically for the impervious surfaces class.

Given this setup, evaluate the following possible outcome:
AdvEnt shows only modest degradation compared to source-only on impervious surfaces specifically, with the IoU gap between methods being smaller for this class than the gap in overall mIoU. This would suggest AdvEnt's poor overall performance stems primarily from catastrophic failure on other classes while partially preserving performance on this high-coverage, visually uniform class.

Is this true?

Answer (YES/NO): NO